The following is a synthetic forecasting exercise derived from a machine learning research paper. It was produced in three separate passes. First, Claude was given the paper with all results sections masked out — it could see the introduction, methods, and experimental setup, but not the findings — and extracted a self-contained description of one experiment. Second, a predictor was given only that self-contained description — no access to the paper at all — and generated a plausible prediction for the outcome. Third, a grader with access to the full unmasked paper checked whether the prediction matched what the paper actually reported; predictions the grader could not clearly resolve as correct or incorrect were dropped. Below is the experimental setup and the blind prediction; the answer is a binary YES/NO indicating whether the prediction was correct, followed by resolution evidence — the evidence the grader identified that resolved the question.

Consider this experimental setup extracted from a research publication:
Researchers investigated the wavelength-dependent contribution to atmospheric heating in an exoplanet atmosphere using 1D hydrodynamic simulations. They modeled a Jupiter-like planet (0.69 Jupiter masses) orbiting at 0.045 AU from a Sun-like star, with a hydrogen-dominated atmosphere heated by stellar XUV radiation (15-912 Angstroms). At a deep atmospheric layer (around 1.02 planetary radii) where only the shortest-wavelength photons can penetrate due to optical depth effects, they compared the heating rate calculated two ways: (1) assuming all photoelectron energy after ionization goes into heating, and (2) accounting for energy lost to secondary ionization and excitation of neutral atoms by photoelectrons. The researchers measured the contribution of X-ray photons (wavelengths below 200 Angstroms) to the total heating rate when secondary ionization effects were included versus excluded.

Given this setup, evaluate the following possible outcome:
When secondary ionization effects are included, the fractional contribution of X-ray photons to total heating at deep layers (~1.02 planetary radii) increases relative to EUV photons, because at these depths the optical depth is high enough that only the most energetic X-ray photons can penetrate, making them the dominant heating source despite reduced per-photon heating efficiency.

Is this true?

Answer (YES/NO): NO